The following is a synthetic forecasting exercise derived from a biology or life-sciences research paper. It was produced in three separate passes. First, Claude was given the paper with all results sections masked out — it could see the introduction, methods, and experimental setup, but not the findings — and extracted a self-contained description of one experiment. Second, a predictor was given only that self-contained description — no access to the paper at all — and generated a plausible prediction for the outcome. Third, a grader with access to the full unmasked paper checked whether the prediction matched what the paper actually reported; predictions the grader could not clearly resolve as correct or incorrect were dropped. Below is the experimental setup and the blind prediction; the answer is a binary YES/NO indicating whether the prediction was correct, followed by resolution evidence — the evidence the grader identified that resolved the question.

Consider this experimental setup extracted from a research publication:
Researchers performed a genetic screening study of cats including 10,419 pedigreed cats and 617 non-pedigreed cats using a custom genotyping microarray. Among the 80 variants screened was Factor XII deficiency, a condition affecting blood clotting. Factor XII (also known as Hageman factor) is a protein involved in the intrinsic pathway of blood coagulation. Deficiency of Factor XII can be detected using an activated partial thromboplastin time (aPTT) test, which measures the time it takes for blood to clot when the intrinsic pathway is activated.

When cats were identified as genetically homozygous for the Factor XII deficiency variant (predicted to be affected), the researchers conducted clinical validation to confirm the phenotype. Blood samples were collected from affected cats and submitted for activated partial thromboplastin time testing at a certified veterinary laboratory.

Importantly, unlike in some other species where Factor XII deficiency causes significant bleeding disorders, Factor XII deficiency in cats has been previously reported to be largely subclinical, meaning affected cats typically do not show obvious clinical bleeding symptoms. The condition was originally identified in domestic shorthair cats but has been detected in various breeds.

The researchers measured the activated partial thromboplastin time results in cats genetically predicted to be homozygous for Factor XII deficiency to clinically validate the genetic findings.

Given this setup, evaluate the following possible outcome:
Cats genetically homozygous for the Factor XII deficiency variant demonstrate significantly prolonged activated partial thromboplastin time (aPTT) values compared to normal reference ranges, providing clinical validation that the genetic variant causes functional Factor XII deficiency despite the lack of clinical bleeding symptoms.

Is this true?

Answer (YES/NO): YES